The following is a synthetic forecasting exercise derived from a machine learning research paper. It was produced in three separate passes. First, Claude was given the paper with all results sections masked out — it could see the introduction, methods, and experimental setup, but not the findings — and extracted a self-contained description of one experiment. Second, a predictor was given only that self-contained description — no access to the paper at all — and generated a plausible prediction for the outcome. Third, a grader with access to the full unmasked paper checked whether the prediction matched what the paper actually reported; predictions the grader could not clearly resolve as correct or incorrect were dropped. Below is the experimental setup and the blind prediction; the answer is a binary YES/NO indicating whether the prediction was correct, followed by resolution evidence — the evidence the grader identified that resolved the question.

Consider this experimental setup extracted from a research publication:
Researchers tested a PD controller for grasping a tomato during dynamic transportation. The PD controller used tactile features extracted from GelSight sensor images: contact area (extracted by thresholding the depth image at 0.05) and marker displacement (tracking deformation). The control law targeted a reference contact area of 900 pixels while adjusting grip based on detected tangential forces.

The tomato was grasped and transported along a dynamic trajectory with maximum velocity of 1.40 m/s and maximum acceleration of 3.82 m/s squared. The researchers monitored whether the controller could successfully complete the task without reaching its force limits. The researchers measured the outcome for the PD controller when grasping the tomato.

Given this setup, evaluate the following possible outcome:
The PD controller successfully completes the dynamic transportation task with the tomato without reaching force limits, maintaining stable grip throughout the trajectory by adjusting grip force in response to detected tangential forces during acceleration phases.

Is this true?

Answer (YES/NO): NO